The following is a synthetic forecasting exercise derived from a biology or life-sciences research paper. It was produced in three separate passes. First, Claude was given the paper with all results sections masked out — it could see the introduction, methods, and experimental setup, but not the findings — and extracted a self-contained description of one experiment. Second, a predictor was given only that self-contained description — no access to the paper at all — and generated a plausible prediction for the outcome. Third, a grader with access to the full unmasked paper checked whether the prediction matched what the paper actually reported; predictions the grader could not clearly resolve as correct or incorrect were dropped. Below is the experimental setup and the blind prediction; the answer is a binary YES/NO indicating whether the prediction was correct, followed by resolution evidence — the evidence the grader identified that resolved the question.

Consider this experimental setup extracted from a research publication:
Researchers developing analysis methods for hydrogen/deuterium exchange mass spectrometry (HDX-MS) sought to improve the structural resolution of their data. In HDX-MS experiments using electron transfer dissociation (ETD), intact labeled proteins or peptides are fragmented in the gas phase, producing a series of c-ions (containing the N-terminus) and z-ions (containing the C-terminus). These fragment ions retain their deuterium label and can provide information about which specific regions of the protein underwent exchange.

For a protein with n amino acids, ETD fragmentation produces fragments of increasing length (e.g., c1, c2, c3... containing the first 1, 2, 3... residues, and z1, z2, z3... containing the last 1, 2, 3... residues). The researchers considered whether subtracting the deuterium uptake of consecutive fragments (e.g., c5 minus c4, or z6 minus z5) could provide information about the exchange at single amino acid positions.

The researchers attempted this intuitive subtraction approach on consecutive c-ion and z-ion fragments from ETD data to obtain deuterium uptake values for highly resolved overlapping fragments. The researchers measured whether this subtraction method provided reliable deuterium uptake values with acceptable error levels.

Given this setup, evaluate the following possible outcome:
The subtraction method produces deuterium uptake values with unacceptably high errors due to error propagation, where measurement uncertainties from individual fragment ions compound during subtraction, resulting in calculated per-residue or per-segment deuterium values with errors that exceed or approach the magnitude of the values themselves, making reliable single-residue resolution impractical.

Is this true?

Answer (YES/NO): YES